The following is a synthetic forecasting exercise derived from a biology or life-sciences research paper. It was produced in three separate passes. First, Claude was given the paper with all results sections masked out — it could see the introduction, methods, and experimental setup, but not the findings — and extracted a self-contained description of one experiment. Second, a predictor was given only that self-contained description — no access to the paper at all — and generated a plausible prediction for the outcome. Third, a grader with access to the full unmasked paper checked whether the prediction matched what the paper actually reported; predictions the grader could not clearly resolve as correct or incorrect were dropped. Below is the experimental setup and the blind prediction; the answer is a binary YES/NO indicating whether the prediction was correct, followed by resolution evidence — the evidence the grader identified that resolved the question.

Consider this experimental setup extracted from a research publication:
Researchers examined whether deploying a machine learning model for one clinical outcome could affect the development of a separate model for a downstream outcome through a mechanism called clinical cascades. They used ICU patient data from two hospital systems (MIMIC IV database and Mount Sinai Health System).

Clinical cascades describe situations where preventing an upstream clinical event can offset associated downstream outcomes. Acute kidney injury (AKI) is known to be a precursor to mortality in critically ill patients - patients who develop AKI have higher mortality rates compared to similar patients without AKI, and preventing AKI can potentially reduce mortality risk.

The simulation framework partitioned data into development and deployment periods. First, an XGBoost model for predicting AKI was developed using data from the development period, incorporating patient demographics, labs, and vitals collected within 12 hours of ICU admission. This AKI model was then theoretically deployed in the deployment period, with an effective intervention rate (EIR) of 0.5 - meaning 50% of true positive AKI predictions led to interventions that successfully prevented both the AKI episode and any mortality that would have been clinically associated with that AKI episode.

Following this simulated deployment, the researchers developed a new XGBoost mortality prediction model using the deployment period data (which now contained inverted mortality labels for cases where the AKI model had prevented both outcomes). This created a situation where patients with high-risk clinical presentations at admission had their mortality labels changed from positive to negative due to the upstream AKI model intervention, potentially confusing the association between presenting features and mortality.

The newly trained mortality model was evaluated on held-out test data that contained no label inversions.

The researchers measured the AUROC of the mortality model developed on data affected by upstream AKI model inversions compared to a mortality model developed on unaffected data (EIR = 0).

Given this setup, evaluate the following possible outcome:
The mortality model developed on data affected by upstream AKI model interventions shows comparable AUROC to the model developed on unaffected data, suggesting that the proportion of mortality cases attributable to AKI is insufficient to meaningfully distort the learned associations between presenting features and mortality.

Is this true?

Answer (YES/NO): NO